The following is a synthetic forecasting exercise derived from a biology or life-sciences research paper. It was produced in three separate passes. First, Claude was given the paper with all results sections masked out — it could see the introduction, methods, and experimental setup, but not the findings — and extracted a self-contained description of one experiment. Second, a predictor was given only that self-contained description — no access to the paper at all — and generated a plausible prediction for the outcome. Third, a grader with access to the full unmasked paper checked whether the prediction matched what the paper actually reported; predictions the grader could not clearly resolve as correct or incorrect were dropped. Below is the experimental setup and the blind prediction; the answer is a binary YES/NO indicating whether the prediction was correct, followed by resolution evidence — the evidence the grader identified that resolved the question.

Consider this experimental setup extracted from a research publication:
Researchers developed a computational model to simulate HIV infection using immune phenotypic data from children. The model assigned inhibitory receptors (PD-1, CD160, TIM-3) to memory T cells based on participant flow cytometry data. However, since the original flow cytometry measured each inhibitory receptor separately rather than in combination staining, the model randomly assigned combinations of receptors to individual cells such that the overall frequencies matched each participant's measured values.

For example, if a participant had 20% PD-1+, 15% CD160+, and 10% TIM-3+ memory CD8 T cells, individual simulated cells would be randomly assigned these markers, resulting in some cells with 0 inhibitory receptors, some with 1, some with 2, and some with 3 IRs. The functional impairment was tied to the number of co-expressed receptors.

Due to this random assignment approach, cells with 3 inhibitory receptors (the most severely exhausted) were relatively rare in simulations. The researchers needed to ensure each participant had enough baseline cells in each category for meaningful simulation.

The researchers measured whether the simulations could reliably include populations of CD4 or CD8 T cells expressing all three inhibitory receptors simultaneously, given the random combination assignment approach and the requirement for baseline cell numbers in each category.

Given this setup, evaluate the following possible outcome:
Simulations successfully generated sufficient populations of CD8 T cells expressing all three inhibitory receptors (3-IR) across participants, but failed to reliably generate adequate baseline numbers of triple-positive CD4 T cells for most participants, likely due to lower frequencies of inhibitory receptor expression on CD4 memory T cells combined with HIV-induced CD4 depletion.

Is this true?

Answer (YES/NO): NO